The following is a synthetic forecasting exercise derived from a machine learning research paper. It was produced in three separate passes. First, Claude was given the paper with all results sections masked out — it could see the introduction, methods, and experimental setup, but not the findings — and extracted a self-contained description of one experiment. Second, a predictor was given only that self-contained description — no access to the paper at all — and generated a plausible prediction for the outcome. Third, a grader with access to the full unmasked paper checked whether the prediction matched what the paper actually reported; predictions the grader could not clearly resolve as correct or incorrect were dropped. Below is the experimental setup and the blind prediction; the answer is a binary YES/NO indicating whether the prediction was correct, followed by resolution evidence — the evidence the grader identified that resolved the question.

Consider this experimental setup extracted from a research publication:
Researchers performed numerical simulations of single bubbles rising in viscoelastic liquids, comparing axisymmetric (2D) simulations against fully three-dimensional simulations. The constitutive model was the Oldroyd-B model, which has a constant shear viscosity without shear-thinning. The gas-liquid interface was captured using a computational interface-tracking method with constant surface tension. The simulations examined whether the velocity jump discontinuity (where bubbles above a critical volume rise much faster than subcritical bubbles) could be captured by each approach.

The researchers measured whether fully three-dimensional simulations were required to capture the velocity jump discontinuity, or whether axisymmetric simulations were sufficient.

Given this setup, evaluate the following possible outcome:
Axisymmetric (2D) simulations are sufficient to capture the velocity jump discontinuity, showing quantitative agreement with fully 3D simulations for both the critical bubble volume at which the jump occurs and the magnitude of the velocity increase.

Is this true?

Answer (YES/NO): NO